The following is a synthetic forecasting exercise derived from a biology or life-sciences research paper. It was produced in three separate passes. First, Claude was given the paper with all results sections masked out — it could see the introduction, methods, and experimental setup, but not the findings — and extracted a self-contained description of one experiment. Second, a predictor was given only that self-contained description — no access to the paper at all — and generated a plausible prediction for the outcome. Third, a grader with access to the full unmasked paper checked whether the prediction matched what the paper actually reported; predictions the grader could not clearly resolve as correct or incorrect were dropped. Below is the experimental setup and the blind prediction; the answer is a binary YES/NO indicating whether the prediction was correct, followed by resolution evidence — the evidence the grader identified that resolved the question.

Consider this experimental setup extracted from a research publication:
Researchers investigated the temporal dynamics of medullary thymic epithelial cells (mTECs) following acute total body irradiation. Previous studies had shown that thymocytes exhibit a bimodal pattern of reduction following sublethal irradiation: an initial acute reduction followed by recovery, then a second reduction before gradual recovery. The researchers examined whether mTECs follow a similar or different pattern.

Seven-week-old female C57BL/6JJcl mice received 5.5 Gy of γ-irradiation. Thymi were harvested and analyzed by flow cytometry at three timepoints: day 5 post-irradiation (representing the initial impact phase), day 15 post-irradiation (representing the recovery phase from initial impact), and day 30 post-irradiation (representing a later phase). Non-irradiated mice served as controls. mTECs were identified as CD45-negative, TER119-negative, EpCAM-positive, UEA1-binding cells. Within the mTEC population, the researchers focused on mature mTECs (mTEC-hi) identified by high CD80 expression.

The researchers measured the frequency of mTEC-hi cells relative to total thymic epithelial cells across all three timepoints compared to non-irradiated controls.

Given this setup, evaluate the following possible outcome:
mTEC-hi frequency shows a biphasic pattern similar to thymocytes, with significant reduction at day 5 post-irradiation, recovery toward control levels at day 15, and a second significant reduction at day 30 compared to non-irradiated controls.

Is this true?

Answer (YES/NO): YES